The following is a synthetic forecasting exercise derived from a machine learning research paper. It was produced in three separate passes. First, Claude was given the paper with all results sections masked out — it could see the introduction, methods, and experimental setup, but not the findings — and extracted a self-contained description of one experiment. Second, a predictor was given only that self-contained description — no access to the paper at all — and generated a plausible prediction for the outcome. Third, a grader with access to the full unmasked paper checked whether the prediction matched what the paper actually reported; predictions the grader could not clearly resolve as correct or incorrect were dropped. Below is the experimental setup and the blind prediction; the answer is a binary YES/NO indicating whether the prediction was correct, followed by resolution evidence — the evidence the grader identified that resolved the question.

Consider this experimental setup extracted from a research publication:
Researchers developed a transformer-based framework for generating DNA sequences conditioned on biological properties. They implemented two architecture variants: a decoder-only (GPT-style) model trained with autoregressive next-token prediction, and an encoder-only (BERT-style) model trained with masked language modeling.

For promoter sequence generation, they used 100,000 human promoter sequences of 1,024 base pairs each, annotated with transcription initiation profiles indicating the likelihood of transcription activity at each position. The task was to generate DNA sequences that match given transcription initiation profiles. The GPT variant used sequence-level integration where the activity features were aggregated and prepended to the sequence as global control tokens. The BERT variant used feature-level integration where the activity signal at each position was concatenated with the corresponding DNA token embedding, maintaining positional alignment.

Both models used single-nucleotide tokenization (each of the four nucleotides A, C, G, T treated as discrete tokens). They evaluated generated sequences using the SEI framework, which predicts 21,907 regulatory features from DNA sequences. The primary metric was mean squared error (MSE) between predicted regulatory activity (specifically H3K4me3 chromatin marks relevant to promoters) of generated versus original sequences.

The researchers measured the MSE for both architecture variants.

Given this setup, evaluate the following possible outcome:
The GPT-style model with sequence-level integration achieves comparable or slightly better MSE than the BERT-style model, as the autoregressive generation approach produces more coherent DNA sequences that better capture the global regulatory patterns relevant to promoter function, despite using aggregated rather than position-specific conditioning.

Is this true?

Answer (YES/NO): NO